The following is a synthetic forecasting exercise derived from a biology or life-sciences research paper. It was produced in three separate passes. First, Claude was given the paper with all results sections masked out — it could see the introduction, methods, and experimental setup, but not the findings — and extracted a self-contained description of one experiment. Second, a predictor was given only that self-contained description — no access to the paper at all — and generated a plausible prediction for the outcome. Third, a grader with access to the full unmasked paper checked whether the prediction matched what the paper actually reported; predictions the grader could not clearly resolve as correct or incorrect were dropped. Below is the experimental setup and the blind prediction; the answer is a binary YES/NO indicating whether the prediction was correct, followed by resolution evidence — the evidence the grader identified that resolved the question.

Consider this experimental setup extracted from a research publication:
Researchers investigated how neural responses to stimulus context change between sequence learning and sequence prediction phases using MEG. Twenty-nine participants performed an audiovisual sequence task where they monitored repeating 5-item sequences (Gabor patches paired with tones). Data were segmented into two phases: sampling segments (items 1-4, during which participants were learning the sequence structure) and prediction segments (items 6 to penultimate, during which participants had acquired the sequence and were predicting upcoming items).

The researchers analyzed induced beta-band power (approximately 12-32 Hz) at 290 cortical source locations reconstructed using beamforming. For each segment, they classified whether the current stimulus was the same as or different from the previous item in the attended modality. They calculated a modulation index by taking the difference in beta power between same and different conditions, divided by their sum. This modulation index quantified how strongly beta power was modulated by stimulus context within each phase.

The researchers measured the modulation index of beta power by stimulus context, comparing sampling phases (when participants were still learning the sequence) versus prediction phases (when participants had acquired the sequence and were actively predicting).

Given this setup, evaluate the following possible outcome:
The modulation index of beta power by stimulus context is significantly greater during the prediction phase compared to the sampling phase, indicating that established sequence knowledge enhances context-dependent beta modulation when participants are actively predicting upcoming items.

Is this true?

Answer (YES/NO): YES